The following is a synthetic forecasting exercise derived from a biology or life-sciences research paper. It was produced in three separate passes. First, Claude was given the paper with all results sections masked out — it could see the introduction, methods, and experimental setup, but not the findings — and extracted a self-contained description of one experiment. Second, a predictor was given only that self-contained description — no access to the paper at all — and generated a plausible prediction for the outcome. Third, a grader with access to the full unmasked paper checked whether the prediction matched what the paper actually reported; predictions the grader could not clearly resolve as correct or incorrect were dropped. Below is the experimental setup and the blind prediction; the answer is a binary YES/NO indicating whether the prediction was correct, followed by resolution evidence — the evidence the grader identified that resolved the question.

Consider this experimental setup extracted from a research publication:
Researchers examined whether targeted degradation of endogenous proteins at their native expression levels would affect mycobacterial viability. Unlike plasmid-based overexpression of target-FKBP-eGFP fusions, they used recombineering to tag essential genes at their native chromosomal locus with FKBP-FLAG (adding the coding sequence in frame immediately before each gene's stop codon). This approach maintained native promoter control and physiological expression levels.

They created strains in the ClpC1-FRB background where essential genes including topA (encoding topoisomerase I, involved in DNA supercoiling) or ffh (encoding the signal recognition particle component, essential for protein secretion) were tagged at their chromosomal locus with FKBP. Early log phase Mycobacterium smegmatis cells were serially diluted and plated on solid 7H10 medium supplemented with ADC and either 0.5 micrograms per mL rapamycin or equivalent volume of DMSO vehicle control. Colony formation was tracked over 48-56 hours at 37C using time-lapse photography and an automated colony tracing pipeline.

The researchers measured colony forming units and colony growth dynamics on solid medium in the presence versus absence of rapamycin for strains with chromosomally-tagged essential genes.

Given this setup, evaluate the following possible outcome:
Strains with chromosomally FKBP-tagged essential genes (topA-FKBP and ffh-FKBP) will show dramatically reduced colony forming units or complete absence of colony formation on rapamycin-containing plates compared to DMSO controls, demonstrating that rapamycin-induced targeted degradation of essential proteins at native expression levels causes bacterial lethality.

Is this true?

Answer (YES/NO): NO